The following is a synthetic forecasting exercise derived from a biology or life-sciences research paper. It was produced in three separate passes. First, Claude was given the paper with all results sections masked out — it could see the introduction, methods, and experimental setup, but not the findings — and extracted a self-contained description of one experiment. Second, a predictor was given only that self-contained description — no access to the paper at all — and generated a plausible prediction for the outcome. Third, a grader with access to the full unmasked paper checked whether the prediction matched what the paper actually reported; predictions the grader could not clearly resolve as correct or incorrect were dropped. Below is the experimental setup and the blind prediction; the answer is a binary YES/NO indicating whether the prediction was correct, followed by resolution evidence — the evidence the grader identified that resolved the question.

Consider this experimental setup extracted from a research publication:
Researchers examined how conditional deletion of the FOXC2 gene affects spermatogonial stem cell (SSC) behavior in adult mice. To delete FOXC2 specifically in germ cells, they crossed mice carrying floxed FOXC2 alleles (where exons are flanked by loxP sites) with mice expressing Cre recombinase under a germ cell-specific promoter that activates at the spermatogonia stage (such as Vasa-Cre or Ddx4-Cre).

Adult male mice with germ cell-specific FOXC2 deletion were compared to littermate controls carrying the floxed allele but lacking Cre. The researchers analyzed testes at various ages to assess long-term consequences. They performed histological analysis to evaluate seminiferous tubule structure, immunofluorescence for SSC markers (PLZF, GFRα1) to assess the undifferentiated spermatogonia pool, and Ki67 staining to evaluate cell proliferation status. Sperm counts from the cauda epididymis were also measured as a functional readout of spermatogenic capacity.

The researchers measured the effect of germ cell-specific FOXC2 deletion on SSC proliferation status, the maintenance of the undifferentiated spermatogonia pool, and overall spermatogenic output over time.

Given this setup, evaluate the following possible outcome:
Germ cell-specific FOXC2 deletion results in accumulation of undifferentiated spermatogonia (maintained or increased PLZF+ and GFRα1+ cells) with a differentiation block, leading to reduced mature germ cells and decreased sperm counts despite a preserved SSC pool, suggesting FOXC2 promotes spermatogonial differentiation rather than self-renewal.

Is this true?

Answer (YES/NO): NO